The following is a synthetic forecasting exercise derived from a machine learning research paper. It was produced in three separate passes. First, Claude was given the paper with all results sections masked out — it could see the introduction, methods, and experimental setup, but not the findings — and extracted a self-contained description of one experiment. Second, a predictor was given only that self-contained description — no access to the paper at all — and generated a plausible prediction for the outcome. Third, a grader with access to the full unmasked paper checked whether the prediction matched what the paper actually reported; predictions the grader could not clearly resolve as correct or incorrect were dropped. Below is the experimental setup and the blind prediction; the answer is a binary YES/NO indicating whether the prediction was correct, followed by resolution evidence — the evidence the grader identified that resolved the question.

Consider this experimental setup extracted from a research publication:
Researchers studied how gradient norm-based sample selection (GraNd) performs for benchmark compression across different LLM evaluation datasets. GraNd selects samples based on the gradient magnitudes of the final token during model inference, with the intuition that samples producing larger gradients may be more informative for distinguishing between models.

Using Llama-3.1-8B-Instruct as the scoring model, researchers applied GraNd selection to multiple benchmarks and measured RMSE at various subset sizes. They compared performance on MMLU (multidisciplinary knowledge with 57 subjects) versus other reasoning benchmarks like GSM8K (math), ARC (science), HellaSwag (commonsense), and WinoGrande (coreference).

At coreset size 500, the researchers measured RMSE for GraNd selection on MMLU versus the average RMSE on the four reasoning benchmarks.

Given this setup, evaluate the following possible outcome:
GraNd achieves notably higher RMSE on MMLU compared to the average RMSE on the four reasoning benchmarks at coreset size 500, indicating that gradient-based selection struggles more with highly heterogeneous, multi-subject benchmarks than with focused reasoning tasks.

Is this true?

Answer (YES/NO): YES